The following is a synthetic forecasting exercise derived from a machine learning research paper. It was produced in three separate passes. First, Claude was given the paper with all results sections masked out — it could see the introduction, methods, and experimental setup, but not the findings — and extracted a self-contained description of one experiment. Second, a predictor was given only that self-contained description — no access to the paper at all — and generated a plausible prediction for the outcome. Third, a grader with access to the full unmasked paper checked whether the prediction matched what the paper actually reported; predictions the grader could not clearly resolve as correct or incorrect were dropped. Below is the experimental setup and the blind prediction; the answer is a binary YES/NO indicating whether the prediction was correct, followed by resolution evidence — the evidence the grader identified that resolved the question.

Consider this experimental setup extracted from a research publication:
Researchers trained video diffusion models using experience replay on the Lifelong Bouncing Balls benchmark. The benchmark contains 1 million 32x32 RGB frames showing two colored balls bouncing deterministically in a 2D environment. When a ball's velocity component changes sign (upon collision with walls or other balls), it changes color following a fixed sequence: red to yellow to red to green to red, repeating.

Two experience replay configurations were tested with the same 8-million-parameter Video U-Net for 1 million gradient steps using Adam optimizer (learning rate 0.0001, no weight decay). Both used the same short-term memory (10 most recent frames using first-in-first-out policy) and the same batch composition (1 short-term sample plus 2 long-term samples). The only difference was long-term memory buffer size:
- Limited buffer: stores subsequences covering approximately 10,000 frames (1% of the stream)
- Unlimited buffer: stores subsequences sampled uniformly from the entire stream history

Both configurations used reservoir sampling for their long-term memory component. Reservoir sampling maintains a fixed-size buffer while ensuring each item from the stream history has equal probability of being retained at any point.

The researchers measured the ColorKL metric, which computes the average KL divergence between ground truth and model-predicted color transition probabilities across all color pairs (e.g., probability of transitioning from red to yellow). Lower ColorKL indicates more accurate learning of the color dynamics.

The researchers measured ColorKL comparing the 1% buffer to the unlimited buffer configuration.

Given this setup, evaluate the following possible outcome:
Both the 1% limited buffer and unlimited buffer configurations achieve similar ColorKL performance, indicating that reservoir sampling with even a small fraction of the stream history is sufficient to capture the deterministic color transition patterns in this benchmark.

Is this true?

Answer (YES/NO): NO